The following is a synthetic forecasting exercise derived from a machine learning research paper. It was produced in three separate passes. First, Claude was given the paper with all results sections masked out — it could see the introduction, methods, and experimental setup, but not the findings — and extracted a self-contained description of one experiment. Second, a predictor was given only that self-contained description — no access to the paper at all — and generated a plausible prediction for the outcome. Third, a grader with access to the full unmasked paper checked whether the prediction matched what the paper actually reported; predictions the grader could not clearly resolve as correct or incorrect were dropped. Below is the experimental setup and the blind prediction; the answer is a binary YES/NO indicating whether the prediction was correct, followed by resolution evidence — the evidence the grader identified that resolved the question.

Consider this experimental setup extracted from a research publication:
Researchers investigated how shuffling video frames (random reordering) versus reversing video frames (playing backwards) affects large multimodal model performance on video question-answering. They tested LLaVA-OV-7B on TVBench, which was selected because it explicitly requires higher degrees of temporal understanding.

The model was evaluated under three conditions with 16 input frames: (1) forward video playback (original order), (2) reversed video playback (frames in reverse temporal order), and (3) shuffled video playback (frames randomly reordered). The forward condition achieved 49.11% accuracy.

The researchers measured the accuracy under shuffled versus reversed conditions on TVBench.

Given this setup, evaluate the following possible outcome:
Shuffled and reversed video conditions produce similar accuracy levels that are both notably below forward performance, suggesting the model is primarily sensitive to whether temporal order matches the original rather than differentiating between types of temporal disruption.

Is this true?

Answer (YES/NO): NO